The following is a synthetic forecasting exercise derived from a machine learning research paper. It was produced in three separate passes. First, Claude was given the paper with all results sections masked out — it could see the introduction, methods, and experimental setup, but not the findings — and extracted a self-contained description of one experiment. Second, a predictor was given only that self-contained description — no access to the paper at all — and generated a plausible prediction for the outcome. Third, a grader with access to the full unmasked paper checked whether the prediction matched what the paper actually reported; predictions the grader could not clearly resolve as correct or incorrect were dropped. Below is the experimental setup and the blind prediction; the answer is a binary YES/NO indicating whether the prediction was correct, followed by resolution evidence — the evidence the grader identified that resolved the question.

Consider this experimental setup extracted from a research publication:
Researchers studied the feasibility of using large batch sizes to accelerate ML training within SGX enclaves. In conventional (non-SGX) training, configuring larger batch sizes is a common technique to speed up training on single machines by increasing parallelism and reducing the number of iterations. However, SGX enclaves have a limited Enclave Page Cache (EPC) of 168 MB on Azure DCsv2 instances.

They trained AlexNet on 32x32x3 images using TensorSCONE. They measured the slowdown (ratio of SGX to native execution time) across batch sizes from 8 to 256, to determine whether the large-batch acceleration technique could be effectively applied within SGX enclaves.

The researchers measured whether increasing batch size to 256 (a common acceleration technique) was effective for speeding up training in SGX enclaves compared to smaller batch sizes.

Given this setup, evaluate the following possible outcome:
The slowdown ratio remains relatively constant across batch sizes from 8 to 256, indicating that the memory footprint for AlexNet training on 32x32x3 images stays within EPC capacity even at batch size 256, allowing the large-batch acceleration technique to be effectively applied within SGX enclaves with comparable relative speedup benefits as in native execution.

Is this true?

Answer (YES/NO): NO